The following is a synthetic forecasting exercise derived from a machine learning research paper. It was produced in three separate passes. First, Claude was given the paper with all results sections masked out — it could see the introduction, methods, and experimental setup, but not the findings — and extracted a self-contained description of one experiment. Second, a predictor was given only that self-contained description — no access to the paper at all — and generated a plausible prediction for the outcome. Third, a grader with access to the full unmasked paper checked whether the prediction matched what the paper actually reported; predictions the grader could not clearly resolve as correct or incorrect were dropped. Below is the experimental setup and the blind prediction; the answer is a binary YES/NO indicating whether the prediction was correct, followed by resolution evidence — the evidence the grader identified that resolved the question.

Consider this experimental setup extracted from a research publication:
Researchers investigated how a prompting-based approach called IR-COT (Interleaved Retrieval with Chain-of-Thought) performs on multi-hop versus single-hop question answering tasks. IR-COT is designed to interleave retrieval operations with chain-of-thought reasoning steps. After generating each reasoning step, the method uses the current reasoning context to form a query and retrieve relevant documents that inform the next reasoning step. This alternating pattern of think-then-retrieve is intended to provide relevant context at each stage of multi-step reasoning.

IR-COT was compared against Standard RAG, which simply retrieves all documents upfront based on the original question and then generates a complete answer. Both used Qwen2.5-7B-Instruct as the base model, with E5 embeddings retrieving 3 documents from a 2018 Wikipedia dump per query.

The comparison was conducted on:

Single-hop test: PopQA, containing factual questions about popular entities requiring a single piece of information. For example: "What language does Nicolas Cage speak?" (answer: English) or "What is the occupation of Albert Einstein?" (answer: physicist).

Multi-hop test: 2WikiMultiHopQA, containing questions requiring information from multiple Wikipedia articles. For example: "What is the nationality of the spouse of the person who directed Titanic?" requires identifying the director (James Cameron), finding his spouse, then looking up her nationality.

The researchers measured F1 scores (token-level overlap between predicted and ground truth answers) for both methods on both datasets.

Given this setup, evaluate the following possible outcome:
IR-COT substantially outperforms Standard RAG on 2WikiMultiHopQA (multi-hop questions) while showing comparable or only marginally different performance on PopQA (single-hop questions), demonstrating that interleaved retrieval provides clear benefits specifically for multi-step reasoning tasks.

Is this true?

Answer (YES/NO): NO